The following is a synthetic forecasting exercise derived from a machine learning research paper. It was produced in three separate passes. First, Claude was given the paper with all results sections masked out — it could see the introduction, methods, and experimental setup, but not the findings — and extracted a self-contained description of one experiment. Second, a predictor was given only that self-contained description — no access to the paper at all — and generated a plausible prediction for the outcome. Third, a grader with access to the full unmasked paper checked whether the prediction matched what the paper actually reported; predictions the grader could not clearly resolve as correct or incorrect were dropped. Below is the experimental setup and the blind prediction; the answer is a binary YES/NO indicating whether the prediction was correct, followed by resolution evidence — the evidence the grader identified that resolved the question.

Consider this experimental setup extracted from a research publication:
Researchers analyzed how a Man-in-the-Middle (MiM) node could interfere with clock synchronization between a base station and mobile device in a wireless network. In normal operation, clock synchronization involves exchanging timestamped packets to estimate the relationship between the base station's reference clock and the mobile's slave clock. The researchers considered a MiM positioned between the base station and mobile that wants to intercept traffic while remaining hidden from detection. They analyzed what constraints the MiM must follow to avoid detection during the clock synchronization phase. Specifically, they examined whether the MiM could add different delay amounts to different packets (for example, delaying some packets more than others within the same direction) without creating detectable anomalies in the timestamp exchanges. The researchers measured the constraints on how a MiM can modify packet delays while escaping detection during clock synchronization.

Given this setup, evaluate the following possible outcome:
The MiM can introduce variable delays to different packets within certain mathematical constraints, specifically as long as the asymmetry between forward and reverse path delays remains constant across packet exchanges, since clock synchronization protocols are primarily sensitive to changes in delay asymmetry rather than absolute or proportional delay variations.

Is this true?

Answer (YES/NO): NO